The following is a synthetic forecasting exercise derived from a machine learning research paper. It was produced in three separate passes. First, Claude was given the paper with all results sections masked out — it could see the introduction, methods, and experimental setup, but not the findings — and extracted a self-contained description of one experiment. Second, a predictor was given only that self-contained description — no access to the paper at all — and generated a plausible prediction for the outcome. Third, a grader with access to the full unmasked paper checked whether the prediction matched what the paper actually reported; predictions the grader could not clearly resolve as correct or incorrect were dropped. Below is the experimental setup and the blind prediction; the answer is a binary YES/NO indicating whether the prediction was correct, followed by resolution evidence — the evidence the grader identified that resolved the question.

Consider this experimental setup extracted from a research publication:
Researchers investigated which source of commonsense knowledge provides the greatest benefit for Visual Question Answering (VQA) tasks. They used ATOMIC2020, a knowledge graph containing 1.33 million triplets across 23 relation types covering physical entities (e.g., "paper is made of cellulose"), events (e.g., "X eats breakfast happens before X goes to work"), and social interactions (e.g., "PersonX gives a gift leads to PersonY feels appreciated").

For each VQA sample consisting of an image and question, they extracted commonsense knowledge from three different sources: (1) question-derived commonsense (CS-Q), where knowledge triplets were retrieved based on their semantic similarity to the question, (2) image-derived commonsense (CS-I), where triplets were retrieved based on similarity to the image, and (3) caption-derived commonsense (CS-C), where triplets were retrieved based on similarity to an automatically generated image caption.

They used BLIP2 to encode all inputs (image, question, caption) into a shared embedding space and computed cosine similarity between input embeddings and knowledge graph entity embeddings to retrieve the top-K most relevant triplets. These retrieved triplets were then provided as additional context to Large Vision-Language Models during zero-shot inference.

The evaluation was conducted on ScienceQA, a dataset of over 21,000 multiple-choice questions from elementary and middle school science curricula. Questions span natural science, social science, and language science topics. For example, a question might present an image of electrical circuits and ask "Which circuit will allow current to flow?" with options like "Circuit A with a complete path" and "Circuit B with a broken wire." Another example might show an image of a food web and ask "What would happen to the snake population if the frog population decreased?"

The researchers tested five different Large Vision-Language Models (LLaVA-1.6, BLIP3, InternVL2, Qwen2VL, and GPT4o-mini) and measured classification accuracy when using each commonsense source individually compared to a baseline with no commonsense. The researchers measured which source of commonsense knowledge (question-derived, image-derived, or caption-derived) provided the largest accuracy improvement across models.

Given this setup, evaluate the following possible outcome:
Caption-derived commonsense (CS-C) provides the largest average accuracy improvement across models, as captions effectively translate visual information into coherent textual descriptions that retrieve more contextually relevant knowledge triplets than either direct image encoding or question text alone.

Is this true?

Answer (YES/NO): NO